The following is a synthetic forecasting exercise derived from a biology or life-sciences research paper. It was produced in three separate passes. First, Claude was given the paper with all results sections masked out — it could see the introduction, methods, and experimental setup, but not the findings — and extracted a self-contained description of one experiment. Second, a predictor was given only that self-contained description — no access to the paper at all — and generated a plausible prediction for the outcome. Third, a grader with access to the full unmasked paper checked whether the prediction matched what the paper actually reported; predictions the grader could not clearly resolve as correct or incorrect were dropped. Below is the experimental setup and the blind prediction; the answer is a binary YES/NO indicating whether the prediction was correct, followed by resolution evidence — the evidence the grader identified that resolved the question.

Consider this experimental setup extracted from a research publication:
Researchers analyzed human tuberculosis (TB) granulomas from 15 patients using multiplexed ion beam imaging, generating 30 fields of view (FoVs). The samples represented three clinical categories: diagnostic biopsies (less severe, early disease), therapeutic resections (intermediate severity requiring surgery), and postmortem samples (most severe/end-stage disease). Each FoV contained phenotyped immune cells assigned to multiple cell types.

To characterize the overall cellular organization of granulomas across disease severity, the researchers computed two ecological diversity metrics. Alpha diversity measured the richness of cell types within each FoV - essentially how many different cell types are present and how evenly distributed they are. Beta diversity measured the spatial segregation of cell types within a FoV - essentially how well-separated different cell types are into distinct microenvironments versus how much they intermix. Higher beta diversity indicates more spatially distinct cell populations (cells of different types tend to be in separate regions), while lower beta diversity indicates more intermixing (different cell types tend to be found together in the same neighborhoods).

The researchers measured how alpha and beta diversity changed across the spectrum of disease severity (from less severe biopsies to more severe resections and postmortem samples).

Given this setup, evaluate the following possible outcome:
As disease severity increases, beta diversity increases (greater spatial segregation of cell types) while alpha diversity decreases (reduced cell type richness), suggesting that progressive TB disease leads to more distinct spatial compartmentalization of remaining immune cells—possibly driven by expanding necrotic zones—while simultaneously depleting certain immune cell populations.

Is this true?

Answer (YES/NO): NO